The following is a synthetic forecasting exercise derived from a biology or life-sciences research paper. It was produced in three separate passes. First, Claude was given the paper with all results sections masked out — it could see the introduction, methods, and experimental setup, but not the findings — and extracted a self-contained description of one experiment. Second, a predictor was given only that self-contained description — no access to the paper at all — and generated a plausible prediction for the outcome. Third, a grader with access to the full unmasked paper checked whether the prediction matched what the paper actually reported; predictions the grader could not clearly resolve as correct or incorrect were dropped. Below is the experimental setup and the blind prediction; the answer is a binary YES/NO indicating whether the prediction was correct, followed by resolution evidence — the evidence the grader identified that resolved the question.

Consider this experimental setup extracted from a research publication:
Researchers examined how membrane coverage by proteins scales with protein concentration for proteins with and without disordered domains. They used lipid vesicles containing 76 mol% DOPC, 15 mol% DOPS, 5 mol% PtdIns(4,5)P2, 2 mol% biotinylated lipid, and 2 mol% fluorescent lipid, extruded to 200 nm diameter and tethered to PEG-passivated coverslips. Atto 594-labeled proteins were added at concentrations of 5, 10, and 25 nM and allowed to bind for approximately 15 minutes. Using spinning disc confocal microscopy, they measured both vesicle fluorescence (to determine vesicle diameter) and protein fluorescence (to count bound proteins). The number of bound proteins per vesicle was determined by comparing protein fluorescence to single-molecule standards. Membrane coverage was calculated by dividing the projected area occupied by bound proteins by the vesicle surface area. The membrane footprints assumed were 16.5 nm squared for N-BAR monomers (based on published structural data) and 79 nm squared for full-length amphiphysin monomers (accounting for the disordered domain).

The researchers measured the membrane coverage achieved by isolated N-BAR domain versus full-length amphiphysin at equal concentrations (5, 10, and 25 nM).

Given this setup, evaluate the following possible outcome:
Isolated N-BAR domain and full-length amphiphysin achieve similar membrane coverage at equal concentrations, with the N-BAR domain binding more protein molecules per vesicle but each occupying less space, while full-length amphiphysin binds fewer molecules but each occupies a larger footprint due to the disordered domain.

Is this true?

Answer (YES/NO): NO